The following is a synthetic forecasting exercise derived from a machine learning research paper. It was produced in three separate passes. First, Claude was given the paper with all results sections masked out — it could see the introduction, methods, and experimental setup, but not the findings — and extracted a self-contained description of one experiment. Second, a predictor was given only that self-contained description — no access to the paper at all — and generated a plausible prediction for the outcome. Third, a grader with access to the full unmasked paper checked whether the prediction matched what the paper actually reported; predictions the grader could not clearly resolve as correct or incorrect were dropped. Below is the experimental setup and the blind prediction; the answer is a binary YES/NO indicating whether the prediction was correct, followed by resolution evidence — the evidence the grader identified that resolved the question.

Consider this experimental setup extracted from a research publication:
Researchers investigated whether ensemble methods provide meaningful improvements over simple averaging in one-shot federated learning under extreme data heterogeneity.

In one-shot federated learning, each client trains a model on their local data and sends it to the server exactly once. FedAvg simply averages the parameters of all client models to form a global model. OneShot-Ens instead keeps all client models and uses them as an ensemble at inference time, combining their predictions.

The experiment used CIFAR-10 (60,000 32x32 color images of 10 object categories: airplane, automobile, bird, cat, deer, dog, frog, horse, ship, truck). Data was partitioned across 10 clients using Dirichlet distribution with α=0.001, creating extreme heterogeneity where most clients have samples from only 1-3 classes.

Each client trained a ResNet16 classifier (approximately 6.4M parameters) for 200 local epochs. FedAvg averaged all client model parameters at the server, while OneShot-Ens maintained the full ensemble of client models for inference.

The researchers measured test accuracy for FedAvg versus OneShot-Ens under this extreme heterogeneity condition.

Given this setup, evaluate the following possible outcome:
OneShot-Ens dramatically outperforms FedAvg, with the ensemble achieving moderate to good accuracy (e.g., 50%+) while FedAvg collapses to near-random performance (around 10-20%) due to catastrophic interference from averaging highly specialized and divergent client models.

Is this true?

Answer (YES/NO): NO